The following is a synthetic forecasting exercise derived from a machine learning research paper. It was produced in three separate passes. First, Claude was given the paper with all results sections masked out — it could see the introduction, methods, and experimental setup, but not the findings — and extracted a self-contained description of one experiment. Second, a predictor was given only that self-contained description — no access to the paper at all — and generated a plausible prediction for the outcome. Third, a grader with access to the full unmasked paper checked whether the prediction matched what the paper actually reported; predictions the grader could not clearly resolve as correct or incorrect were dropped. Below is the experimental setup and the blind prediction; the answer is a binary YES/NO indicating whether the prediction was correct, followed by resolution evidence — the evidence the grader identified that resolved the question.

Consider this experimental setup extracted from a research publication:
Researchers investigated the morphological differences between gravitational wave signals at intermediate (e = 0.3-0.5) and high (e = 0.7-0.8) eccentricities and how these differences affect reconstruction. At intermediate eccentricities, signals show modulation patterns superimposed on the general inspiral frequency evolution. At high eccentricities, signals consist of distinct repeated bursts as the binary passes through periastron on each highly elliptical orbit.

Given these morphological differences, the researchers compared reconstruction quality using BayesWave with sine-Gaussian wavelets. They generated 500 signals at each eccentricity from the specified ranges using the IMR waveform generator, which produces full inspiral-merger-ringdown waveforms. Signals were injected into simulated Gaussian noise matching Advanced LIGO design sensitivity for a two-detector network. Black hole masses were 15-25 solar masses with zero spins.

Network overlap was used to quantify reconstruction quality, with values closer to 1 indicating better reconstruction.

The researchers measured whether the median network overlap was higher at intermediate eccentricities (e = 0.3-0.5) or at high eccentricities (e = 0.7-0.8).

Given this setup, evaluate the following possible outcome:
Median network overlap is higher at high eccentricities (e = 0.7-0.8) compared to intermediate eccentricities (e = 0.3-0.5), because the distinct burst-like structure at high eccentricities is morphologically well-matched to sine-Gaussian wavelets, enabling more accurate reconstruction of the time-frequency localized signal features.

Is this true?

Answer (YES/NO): YES